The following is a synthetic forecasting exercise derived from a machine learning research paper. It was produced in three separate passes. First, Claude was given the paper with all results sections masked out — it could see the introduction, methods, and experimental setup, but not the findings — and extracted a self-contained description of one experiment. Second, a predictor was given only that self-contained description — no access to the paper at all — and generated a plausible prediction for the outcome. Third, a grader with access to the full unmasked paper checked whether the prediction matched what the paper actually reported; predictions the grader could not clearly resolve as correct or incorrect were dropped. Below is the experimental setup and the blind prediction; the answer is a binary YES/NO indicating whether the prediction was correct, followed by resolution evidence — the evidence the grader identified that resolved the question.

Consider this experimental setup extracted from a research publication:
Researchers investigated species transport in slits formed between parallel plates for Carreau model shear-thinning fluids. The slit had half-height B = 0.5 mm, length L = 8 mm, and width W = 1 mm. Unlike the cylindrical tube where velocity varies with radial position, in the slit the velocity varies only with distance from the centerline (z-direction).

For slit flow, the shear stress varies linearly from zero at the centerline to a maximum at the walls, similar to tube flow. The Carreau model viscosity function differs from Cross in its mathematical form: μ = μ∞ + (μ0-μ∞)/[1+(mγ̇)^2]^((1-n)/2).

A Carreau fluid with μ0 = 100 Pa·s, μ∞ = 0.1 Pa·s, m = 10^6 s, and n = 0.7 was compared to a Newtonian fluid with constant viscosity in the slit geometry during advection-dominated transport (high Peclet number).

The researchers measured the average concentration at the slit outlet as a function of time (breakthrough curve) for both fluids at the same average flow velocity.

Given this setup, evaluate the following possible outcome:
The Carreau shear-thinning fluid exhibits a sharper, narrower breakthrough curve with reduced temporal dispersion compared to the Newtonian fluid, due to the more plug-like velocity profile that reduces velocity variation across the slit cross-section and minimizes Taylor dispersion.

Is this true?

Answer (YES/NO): YES